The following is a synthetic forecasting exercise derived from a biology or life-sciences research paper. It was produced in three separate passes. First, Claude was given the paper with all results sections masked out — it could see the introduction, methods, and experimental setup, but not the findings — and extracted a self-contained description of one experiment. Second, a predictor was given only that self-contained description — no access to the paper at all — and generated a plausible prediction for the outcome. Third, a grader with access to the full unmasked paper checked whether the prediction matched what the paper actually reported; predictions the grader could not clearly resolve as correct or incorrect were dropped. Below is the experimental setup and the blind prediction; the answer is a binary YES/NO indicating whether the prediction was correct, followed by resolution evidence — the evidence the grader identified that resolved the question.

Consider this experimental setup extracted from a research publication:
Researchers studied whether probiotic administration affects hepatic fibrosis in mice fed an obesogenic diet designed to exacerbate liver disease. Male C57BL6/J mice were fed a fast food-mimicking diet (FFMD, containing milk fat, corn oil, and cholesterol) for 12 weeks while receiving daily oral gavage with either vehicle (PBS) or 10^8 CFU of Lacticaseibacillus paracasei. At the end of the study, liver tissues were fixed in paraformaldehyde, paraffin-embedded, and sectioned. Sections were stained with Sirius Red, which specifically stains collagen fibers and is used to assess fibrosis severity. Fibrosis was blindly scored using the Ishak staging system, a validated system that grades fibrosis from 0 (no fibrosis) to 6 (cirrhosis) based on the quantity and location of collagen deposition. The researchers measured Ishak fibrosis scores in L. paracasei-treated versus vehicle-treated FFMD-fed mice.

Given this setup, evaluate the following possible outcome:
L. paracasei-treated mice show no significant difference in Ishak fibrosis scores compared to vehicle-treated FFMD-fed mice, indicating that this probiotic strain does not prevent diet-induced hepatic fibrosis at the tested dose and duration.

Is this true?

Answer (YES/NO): YES